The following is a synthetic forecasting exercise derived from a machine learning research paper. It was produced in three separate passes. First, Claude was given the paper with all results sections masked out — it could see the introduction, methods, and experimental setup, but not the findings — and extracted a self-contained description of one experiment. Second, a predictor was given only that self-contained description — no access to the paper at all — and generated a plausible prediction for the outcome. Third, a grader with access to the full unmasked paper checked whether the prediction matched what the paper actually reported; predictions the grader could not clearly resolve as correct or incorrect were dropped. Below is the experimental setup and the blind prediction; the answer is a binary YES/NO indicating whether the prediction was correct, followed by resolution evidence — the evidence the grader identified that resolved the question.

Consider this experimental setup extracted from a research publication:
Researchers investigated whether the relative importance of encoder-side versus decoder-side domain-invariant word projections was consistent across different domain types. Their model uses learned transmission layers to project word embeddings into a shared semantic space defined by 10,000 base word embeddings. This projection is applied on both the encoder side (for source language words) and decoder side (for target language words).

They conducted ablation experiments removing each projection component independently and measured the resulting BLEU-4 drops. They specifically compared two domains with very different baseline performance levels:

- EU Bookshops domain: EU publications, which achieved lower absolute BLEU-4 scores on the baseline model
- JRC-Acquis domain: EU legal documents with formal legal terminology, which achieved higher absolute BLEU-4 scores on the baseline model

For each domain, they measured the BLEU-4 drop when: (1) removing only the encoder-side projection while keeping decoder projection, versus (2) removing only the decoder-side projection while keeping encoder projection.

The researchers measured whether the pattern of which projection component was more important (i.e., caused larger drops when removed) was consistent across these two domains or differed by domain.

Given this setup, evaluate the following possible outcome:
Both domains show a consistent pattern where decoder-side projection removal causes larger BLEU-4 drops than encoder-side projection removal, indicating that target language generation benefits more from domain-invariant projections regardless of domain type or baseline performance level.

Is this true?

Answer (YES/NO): YES